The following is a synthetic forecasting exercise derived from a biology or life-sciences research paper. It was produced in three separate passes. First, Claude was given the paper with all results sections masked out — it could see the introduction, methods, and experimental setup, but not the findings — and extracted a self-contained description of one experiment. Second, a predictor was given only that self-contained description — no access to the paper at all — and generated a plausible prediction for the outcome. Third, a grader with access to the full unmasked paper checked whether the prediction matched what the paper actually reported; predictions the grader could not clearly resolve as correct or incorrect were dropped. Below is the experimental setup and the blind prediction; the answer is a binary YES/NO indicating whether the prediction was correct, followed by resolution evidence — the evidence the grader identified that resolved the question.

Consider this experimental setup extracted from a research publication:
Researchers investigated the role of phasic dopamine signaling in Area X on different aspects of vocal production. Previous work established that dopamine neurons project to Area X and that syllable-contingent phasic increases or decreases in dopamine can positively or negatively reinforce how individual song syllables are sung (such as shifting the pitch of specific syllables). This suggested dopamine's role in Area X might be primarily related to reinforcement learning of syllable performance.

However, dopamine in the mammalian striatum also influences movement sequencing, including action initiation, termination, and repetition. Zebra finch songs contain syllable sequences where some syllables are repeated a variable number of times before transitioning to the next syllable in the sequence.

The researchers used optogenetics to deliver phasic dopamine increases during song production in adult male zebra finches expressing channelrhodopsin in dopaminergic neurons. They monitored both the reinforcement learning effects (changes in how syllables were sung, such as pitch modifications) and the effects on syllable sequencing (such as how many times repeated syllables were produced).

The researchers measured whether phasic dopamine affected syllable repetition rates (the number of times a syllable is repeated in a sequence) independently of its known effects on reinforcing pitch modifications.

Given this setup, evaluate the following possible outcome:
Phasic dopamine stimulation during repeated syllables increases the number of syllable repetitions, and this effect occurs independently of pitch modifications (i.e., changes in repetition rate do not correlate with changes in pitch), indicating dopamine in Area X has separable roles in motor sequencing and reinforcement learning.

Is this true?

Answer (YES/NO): YES